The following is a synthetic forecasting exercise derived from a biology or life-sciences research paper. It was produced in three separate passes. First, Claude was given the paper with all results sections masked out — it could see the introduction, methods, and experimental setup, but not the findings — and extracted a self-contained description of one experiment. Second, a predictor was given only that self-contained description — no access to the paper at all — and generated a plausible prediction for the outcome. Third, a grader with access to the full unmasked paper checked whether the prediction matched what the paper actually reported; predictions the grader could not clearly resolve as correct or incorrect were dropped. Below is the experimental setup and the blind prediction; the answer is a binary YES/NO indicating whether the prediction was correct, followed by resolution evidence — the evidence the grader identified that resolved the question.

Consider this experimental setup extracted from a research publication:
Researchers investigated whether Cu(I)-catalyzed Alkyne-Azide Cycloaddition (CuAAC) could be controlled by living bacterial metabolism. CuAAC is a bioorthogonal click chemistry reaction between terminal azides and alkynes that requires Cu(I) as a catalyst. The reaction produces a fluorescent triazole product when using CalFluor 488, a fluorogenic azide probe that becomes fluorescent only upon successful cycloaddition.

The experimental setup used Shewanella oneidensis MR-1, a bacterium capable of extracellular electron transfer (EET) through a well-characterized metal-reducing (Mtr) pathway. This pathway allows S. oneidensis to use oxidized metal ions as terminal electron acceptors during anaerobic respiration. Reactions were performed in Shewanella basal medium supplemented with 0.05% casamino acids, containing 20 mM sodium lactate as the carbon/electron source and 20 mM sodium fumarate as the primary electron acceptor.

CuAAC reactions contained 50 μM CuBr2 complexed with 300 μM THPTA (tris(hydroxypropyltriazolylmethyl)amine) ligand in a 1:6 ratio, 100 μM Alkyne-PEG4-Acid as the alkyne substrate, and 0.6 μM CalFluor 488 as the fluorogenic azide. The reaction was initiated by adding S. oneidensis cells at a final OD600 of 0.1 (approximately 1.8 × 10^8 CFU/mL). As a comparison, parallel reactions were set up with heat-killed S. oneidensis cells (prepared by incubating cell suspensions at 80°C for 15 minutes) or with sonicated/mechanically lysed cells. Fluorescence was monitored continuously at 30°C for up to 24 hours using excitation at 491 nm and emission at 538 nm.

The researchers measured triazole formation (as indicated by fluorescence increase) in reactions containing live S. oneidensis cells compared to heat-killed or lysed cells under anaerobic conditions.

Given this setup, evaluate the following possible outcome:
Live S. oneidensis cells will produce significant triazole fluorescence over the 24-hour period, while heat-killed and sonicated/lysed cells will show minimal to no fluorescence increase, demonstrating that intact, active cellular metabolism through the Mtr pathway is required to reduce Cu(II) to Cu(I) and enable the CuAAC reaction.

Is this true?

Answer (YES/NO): YES